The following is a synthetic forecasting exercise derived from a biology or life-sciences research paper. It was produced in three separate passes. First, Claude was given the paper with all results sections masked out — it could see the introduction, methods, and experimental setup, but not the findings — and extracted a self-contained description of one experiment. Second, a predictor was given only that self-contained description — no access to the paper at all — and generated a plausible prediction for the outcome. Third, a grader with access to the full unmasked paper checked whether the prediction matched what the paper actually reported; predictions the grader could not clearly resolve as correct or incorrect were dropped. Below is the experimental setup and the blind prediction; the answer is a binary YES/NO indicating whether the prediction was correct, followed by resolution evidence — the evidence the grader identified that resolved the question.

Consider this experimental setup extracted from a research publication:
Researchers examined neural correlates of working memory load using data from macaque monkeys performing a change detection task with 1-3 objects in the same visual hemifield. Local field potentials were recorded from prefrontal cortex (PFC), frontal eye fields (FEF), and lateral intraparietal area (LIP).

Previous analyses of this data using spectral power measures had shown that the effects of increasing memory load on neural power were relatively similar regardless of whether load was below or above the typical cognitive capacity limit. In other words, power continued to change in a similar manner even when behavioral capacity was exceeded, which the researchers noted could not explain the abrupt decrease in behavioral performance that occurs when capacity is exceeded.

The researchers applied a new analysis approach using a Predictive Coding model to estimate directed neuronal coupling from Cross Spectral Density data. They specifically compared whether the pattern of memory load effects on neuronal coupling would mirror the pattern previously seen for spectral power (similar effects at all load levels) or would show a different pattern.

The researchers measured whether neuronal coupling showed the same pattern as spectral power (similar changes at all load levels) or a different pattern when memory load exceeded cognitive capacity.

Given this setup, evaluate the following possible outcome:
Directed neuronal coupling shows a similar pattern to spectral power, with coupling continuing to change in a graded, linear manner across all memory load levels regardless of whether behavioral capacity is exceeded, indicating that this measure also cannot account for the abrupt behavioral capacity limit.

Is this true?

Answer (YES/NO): NO